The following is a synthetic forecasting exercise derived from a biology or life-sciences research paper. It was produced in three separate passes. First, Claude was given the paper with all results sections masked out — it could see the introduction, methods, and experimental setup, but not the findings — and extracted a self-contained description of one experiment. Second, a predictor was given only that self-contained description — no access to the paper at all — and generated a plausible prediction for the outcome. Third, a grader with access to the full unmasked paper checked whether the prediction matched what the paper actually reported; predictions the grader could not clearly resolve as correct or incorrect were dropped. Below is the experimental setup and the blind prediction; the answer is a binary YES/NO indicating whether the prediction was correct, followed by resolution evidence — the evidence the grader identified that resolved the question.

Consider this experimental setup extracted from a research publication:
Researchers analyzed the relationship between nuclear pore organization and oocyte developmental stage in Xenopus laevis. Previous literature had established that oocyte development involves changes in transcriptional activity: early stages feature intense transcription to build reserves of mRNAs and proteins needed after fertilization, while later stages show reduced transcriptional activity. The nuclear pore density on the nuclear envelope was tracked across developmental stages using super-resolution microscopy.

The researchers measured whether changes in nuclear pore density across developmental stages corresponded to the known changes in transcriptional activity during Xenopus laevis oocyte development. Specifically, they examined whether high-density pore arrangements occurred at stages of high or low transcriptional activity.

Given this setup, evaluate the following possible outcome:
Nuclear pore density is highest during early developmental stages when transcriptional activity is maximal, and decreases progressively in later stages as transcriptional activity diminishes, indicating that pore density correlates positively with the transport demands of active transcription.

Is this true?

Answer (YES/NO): YES